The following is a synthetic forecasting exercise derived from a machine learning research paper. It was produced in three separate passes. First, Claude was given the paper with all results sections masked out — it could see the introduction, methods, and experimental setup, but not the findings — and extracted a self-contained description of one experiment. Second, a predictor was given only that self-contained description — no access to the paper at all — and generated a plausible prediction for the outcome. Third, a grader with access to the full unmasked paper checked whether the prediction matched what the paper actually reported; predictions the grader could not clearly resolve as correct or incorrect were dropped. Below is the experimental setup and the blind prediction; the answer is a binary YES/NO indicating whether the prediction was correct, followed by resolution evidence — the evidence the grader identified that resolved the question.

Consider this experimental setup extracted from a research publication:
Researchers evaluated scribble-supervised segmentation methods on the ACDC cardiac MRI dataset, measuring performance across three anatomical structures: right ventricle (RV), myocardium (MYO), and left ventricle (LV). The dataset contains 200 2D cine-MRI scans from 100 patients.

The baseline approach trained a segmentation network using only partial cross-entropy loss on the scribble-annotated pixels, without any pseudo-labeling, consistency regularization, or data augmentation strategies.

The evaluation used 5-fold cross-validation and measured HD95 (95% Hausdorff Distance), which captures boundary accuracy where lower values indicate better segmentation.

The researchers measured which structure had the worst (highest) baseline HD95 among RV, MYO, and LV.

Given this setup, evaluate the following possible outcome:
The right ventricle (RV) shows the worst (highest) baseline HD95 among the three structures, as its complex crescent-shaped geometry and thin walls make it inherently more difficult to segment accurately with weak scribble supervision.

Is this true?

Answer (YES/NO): YES